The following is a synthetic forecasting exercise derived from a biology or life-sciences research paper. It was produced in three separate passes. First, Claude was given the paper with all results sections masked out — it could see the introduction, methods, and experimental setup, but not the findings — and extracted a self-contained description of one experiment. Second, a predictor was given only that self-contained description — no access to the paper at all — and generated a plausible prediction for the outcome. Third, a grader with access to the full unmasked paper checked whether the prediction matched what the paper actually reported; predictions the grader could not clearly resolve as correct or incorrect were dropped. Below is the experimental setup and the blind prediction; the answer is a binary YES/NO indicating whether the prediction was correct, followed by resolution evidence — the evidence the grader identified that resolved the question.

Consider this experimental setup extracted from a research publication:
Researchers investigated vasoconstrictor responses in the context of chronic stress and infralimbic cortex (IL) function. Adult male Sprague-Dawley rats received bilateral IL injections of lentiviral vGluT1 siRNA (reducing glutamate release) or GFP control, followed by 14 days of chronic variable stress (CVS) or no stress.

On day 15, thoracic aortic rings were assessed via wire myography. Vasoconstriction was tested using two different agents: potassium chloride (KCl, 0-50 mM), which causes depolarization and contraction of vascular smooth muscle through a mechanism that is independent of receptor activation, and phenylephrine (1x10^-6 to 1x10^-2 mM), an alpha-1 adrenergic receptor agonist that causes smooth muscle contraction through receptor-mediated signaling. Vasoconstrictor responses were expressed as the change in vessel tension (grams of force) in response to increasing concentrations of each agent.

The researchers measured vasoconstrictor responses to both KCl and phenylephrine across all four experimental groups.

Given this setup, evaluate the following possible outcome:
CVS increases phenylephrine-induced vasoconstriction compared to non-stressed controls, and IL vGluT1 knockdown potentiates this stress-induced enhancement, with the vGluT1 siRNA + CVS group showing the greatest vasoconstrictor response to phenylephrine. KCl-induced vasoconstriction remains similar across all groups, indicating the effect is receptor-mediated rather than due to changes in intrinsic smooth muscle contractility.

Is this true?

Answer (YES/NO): NO